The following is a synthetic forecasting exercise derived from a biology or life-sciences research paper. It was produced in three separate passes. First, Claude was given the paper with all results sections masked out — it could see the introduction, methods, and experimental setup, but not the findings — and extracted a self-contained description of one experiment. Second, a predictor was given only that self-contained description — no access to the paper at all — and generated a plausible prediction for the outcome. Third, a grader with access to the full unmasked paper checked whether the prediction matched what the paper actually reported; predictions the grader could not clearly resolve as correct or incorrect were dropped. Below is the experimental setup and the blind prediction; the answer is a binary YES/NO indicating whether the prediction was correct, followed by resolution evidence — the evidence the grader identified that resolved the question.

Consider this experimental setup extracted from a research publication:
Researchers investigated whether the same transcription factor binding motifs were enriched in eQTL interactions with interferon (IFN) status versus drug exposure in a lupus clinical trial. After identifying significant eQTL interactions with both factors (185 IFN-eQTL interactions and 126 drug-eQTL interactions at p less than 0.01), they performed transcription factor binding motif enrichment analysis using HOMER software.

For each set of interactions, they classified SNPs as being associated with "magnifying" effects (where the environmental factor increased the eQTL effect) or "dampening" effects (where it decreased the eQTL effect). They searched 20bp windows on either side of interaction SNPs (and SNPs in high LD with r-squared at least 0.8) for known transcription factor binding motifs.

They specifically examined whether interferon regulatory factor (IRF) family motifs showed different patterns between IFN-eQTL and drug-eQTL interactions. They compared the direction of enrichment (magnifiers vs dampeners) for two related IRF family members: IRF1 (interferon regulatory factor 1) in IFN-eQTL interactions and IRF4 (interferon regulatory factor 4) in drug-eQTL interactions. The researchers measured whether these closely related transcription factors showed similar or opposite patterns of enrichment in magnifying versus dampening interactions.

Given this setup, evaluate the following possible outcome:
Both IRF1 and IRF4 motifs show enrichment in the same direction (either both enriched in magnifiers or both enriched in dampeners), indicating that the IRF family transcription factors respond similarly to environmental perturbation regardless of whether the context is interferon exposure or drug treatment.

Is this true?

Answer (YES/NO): NO